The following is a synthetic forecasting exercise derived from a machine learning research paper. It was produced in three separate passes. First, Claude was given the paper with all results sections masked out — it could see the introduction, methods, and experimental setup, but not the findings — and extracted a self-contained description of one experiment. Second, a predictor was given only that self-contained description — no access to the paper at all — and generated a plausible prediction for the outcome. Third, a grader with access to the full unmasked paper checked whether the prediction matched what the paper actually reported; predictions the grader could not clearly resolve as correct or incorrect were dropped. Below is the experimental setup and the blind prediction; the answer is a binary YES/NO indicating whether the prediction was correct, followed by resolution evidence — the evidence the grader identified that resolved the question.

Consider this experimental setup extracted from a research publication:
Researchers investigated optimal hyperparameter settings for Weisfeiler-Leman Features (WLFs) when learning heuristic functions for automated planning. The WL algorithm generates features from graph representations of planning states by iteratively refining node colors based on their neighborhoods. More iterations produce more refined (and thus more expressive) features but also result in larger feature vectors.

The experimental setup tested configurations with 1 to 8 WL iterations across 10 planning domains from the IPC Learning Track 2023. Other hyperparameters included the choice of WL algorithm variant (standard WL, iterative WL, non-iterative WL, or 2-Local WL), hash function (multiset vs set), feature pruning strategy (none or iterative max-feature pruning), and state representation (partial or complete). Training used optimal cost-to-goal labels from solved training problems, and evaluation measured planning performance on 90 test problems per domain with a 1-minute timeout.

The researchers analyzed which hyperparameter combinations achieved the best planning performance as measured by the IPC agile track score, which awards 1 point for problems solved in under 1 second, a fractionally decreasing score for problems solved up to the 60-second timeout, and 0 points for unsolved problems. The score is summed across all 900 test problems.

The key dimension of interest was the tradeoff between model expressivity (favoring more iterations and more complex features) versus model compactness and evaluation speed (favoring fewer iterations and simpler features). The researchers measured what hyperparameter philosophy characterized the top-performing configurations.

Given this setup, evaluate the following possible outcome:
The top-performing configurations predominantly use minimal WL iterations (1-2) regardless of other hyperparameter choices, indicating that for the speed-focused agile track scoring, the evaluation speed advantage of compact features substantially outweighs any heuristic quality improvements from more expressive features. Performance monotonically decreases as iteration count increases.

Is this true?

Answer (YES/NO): NO